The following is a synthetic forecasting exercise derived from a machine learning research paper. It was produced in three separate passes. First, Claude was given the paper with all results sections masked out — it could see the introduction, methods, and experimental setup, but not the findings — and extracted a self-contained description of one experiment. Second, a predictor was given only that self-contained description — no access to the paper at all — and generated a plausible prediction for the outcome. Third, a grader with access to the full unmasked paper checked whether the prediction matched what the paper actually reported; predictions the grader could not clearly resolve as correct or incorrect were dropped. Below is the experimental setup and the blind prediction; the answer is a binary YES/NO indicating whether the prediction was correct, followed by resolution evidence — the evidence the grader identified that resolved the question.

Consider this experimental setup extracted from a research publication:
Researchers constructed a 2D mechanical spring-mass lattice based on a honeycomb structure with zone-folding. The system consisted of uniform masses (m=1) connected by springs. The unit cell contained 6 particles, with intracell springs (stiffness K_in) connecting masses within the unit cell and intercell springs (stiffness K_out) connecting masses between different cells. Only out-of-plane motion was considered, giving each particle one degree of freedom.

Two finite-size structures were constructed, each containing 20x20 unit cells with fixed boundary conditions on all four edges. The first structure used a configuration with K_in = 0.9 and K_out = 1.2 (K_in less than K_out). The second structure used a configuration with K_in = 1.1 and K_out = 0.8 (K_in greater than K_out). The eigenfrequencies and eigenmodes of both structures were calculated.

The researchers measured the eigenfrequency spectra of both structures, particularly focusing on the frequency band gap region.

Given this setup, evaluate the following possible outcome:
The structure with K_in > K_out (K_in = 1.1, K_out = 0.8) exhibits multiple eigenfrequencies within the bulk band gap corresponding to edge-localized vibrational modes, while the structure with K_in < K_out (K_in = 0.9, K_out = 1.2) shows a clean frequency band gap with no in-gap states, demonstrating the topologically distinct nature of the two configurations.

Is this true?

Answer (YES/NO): NO